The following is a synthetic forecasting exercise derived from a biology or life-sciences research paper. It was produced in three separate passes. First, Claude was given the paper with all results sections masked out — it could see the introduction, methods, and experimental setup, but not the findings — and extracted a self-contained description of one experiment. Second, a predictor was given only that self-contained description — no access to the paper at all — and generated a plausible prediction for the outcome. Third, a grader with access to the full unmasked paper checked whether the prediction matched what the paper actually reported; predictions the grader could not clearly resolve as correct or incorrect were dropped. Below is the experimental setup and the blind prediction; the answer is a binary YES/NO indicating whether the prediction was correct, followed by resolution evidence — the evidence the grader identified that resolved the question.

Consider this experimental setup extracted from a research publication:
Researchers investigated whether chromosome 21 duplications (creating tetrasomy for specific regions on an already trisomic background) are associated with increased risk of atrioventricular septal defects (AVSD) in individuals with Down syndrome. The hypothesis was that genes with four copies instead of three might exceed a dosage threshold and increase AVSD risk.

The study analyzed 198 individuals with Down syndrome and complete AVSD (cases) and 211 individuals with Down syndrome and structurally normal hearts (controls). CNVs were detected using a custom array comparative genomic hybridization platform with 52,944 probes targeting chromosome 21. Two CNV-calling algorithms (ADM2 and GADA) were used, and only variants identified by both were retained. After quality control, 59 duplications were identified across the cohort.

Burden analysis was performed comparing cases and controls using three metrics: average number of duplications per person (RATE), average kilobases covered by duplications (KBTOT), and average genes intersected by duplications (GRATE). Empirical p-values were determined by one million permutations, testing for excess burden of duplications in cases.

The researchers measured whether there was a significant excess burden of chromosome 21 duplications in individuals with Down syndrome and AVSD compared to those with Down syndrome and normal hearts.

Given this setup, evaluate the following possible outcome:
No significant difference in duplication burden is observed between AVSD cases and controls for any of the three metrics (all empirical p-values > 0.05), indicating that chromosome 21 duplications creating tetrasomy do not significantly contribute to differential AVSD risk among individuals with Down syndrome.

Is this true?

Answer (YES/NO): NO